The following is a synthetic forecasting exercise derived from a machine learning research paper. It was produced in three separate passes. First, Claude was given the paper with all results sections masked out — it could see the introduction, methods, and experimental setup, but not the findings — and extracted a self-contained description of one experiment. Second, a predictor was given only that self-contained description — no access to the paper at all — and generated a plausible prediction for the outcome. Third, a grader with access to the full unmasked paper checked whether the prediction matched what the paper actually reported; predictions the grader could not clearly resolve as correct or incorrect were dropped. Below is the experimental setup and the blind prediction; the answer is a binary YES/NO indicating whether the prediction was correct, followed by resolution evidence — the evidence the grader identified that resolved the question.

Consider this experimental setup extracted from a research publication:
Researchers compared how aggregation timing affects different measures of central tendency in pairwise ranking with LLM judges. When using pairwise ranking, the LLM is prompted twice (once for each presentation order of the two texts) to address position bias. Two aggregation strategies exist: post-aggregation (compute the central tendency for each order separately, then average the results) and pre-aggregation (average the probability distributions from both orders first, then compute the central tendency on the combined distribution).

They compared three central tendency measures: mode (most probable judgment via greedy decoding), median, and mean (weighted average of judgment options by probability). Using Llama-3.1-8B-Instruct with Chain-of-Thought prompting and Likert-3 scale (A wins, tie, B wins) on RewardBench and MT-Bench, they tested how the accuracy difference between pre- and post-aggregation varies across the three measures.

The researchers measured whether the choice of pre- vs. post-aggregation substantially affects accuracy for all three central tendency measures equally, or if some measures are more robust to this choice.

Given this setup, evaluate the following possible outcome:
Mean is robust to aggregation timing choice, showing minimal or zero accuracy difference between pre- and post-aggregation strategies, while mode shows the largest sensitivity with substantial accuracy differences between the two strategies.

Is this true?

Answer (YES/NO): NO